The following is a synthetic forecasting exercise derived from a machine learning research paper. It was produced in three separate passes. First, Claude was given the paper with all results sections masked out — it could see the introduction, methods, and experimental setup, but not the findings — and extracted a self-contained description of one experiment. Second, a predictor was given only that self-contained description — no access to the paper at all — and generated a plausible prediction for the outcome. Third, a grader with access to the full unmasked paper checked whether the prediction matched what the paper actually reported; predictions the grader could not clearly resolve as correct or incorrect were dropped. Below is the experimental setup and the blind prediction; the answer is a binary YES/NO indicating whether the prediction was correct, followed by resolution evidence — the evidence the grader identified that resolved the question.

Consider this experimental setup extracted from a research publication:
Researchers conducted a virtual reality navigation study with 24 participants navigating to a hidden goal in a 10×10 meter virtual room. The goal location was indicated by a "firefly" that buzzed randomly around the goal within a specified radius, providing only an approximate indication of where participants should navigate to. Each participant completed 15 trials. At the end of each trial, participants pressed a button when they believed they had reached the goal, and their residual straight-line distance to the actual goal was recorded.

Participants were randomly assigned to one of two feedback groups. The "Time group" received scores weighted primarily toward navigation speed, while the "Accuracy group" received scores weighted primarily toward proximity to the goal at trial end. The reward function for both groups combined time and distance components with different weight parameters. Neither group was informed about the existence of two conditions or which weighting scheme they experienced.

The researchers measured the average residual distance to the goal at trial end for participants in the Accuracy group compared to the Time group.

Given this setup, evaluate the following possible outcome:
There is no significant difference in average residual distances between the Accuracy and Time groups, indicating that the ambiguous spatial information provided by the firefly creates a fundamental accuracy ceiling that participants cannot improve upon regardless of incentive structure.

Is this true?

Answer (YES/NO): YES